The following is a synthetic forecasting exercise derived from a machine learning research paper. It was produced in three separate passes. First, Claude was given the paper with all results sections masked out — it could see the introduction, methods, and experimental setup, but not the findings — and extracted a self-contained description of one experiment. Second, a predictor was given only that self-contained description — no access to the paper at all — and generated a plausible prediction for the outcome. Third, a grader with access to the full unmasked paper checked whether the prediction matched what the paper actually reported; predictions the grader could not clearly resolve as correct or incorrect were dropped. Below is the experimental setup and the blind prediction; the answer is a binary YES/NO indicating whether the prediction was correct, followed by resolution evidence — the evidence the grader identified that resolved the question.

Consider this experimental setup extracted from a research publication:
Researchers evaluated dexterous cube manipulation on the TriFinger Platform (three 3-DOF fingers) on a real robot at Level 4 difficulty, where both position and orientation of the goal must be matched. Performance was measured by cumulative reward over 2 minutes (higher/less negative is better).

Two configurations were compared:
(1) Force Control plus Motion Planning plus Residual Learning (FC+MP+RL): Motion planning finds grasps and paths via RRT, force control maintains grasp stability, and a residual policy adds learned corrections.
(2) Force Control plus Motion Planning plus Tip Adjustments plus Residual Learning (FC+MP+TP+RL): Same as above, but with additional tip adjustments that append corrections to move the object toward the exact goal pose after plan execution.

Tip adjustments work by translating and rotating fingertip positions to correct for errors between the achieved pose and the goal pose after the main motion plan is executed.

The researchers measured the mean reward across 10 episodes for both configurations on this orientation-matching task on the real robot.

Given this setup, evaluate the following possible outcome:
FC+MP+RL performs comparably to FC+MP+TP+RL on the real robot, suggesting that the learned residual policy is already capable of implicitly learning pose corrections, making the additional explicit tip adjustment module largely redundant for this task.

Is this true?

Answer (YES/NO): NO